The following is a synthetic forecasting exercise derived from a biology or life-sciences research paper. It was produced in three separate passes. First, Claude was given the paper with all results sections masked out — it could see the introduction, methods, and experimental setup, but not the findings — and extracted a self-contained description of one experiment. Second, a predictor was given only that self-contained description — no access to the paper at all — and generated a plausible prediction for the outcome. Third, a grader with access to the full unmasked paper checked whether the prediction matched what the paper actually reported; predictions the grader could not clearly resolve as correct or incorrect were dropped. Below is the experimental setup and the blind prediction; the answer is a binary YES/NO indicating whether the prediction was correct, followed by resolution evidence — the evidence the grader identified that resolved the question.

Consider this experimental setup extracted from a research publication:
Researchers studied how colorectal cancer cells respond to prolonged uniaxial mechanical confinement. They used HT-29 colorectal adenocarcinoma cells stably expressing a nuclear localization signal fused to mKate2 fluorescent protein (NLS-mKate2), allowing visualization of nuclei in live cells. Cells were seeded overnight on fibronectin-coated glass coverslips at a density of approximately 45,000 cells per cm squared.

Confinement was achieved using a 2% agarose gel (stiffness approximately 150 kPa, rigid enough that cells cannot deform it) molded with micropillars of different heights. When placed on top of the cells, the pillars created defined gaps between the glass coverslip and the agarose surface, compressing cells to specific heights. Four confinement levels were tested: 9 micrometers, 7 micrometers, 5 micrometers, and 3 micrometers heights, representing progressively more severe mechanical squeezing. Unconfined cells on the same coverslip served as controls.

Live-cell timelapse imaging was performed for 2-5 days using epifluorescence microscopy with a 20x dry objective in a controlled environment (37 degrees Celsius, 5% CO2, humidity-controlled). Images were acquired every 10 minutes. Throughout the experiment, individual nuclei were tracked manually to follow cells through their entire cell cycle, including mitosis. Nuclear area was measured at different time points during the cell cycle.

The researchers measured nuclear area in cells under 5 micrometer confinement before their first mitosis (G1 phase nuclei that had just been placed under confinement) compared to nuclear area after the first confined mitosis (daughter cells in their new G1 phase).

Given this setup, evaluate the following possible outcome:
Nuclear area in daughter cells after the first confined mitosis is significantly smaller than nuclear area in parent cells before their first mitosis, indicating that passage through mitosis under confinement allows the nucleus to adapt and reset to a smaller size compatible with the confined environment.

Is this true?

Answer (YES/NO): YES